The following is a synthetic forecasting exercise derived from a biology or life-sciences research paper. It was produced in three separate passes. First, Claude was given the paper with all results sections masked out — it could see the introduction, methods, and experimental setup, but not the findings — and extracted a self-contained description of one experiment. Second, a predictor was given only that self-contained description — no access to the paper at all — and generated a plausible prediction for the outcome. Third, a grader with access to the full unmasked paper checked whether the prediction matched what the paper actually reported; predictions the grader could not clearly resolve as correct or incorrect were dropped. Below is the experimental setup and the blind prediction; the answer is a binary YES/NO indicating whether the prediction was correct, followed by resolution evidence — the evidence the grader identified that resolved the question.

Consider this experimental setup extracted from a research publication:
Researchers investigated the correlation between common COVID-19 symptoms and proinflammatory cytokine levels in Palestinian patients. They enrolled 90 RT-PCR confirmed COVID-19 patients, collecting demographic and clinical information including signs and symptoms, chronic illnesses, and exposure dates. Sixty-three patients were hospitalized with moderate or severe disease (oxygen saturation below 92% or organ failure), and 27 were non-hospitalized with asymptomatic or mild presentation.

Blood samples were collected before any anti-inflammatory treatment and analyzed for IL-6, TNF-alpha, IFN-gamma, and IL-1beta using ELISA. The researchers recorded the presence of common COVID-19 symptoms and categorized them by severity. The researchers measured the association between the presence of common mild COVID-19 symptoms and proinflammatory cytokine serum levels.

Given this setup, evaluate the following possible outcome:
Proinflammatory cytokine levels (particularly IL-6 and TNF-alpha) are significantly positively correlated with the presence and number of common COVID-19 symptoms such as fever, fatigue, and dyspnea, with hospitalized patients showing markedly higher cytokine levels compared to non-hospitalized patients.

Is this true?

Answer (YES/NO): NO